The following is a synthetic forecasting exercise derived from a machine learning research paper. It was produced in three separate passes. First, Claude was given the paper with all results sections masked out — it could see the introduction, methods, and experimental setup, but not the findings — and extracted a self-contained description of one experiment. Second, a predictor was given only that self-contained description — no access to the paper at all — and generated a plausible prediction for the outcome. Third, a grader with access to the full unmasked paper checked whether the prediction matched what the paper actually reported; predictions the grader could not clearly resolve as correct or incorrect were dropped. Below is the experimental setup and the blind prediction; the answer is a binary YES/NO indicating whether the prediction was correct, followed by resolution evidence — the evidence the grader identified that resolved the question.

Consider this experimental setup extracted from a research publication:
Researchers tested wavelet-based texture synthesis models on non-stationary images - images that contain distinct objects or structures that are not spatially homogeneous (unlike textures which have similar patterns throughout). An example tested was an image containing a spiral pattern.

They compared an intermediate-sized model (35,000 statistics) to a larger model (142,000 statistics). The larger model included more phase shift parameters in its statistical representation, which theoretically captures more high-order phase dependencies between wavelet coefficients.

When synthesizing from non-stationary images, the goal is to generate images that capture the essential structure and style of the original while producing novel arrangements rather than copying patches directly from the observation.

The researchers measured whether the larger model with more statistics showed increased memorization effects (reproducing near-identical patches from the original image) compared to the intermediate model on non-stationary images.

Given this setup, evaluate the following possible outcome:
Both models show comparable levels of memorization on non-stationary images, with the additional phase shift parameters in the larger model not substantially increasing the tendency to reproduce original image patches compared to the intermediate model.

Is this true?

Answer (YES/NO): NO